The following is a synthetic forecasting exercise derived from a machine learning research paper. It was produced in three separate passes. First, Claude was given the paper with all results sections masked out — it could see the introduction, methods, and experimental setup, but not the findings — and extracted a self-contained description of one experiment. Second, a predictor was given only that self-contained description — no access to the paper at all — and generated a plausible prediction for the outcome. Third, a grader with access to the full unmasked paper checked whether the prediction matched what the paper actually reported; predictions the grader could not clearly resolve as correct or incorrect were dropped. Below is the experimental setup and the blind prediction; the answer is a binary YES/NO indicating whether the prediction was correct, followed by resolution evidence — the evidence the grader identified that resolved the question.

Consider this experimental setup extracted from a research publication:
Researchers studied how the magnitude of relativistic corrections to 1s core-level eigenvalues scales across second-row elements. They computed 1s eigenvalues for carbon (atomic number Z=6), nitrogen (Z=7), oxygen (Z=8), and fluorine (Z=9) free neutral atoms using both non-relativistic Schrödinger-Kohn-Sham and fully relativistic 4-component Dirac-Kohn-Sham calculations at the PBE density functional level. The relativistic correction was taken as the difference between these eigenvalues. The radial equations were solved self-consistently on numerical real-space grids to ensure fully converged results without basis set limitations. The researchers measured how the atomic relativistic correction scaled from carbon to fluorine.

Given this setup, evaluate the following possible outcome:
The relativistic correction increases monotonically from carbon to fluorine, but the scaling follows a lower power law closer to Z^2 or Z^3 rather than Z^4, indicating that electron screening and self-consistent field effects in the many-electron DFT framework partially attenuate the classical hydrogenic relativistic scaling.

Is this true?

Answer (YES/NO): NO